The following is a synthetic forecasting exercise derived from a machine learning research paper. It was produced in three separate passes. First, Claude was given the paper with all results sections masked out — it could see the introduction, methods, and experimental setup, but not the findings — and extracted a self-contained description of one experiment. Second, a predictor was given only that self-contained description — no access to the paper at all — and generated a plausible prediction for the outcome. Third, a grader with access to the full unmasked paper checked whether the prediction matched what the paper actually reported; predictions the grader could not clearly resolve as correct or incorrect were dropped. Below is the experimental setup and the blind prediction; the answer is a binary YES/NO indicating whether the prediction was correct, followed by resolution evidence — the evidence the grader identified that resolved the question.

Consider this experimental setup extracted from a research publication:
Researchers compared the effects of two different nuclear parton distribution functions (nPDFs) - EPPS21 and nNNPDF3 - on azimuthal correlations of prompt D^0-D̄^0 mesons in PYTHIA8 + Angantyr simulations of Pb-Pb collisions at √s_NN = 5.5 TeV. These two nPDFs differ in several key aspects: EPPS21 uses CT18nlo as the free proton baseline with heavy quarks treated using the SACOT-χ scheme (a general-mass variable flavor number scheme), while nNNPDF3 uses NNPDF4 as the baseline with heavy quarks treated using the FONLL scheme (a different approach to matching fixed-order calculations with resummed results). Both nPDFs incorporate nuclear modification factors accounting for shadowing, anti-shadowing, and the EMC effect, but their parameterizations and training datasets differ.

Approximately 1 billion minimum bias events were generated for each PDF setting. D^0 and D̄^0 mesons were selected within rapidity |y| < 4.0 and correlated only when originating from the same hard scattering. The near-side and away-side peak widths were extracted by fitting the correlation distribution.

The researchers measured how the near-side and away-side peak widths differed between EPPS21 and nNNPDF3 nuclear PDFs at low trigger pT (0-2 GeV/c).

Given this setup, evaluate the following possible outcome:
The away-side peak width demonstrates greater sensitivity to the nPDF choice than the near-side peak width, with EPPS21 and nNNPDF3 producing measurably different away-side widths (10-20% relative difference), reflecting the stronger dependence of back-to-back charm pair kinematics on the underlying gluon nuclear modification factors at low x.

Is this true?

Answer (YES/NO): NO